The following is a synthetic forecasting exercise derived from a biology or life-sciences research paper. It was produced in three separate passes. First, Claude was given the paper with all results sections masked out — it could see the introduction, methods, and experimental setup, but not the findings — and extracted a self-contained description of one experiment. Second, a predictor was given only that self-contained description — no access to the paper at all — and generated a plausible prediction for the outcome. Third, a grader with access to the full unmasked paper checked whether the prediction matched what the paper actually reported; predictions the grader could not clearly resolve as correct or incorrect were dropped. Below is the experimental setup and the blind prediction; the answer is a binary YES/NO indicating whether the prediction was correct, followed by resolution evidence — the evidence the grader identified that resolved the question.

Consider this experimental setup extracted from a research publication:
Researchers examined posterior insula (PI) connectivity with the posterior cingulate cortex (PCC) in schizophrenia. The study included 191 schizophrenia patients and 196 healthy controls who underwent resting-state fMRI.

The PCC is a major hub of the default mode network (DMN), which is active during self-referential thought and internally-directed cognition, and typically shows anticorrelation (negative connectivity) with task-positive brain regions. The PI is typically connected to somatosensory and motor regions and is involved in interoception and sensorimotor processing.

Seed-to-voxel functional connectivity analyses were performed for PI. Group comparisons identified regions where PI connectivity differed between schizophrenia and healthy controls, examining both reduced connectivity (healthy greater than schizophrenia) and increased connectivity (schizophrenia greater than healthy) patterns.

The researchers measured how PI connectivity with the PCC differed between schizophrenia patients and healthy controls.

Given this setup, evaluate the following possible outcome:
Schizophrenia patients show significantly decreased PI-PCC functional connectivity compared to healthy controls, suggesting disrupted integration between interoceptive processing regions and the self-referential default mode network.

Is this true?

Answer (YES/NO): NO